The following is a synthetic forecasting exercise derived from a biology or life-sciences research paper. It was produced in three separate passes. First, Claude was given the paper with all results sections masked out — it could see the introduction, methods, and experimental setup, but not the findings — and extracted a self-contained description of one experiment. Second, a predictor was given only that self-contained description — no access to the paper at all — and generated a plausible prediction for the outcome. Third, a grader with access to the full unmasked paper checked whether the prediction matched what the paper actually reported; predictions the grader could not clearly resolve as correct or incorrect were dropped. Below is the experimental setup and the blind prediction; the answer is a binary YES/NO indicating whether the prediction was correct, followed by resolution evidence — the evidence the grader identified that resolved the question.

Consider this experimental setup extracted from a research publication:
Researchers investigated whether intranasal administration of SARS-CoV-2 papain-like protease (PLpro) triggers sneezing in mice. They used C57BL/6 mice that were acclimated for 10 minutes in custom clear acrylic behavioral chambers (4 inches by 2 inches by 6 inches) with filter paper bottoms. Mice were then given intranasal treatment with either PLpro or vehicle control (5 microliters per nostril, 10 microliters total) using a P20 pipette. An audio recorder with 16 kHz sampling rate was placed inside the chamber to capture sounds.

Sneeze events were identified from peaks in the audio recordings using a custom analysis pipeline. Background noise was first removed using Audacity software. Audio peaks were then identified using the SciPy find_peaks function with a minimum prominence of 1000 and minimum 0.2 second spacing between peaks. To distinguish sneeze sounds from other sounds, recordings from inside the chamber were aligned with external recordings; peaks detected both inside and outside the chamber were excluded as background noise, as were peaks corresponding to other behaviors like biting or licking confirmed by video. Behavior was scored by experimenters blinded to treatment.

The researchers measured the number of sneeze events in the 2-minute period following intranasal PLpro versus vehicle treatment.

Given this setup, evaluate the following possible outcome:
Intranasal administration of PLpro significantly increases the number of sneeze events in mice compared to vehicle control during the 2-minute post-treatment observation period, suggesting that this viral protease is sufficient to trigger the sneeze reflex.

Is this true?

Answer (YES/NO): YES